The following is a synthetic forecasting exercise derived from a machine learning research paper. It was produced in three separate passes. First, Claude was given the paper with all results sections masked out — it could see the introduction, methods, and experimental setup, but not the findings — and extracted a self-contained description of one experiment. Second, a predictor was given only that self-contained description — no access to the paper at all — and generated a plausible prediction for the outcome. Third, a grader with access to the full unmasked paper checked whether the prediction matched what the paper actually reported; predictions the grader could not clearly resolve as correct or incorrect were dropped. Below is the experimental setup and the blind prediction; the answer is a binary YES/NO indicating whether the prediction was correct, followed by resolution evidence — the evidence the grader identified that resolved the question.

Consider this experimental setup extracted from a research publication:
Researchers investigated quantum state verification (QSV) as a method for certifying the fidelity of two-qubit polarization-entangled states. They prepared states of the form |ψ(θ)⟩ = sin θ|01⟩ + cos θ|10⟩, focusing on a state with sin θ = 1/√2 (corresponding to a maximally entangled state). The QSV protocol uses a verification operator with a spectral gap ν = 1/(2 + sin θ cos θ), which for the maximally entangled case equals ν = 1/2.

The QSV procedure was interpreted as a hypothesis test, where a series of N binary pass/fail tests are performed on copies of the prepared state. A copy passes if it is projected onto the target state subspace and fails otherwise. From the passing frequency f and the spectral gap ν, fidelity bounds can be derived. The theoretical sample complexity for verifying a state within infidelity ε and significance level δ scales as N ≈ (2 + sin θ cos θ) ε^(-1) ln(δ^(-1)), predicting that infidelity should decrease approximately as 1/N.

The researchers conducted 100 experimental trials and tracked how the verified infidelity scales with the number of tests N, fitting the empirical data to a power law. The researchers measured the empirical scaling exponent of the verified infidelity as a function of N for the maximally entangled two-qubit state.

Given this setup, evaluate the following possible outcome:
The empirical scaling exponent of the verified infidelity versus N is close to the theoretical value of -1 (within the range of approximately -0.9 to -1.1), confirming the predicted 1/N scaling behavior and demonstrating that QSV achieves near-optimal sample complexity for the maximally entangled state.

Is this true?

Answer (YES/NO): NO